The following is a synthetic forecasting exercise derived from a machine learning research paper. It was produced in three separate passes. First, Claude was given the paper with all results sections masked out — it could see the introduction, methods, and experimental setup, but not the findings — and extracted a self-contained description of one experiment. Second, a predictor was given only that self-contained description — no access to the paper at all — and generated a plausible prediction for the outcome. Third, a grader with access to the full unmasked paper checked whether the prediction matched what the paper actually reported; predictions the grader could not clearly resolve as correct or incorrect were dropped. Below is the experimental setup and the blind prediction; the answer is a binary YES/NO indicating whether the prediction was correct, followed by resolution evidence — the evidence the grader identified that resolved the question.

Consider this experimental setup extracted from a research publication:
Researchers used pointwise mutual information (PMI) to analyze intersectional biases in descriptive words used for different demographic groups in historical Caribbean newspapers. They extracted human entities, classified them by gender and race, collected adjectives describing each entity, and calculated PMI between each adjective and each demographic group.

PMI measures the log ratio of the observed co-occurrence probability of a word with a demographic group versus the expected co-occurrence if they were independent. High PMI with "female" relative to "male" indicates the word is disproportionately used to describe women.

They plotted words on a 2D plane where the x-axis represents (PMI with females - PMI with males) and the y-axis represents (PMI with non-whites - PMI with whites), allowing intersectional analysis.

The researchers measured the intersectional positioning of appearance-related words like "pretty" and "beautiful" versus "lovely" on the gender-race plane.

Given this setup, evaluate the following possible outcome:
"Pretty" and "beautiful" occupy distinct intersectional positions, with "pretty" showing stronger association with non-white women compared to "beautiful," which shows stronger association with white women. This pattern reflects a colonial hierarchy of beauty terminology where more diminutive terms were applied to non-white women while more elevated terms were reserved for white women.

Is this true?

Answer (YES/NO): NO